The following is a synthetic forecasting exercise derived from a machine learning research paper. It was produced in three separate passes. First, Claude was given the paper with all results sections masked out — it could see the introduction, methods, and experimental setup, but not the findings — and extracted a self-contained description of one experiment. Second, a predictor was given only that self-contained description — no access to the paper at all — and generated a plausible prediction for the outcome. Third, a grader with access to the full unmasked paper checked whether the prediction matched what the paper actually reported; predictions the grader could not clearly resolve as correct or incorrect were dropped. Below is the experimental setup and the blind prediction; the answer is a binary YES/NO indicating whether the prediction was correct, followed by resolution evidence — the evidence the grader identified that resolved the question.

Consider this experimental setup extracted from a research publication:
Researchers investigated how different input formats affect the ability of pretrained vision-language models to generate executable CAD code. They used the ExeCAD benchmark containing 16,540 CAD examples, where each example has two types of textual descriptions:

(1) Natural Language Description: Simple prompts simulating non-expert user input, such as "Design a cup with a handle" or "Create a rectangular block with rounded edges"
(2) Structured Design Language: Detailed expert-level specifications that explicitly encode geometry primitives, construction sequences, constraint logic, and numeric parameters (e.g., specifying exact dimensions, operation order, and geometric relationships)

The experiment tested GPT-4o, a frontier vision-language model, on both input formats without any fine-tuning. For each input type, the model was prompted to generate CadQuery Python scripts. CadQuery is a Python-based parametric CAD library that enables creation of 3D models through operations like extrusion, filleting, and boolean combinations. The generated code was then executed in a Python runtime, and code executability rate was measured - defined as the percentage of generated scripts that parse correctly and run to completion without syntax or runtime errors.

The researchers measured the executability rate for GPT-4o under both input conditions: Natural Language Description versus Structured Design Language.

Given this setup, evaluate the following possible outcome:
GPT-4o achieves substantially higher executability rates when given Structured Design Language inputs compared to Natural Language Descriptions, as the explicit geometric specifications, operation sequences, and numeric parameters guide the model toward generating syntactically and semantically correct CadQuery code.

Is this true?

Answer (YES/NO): NO